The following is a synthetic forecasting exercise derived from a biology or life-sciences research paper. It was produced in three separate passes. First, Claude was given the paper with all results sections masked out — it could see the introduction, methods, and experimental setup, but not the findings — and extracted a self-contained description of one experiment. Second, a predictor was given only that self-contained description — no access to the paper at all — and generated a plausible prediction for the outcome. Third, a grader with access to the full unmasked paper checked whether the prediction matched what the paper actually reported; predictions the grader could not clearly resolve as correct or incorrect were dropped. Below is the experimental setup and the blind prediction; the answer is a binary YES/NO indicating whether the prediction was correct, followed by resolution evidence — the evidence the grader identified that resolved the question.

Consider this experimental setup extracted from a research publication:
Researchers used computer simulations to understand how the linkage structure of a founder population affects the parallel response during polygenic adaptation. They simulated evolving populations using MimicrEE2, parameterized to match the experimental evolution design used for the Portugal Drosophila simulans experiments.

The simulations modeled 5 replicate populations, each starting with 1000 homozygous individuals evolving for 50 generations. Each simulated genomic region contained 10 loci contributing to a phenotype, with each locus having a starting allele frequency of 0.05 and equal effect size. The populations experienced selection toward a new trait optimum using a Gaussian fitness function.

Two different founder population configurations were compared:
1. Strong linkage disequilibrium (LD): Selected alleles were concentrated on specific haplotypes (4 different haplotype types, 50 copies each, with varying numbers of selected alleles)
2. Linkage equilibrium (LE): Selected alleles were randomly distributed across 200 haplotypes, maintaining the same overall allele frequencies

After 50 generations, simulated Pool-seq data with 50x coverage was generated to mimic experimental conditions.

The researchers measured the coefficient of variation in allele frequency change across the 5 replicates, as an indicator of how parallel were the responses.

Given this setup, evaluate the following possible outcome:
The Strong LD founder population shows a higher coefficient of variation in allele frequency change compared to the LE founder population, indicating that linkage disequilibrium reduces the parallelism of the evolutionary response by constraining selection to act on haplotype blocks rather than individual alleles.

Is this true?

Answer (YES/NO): NO